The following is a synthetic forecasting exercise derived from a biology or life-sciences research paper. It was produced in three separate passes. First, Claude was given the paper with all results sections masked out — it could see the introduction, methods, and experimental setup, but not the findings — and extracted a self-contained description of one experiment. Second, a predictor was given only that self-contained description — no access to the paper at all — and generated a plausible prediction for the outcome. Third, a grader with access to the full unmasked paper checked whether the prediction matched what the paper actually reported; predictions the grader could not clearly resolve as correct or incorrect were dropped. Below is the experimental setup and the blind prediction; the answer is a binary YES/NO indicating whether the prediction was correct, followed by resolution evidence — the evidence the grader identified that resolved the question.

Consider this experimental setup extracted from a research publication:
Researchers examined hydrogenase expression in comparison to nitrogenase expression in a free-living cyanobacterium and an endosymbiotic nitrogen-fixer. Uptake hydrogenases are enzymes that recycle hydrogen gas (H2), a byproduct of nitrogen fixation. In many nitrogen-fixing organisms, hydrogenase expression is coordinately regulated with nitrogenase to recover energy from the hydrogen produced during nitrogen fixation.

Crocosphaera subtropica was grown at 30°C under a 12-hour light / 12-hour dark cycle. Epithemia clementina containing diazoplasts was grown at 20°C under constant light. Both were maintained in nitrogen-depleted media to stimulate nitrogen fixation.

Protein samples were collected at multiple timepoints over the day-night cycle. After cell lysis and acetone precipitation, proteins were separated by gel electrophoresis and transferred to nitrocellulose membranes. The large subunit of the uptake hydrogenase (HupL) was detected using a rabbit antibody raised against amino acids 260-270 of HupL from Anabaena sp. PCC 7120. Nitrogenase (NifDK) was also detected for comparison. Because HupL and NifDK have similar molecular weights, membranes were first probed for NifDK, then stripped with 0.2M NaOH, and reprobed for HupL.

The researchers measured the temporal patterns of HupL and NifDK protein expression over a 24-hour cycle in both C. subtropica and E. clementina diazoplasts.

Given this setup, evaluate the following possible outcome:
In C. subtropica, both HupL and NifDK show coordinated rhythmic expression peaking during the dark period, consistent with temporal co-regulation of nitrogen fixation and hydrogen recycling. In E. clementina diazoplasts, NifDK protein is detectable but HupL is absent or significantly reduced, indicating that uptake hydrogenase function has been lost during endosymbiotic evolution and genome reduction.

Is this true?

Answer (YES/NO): NO